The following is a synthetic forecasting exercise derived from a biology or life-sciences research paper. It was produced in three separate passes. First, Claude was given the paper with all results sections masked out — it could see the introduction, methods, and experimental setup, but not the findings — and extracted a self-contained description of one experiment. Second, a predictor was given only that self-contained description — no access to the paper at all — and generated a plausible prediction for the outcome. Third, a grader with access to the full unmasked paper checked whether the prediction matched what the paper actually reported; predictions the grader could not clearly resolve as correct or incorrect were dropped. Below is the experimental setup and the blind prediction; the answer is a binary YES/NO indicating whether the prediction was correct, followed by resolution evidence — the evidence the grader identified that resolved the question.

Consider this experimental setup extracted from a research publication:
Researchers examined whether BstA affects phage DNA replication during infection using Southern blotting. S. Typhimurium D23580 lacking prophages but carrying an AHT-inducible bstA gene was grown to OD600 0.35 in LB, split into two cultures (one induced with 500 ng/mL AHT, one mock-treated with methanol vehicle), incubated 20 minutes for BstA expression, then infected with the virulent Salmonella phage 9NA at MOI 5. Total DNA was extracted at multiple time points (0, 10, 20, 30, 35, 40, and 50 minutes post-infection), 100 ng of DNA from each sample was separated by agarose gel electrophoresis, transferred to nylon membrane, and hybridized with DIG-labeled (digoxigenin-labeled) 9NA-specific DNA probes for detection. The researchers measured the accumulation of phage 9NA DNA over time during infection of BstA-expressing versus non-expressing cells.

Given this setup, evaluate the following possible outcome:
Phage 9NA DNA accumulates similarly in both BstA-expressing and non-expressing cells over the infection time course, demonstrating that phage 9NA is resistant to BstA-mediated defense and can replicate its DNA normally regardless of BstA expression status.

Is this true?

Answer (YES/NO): NO